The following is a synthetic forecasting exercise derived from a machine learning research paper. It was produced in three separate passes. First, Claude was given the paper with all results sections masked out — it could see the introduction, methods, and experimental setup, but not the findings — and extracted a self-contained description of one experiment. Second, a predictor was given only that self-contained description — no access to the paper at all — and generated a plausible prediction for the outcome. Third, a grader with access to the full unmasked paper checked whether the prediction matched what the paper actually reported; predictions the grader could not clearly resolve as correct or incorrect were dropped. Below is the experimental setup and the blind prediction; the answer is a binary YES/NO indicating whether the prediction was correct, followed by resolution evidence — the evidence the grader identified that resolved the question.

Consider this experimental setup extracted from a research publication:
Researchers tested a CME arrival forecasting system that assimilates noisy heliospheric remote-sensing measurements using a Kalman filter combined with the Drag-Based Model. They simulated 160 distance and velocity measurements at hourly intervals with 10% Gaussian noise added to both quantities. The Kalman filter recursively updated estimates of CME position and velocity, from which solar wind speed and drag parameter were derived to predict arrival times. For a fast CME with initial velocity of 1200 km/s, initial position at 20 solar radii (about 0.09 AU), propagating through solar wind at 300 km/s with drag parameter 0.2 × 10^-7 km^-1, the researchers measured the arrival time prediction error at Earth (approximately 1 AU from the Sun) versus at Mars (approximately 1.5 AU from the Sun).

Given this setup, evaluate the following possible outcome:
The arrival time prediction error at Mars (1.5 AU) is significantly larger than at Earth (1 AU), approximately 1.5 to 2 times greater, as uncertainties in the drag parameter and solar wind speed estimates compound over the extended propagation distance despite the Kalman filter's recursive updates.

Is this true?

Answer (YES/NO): YES